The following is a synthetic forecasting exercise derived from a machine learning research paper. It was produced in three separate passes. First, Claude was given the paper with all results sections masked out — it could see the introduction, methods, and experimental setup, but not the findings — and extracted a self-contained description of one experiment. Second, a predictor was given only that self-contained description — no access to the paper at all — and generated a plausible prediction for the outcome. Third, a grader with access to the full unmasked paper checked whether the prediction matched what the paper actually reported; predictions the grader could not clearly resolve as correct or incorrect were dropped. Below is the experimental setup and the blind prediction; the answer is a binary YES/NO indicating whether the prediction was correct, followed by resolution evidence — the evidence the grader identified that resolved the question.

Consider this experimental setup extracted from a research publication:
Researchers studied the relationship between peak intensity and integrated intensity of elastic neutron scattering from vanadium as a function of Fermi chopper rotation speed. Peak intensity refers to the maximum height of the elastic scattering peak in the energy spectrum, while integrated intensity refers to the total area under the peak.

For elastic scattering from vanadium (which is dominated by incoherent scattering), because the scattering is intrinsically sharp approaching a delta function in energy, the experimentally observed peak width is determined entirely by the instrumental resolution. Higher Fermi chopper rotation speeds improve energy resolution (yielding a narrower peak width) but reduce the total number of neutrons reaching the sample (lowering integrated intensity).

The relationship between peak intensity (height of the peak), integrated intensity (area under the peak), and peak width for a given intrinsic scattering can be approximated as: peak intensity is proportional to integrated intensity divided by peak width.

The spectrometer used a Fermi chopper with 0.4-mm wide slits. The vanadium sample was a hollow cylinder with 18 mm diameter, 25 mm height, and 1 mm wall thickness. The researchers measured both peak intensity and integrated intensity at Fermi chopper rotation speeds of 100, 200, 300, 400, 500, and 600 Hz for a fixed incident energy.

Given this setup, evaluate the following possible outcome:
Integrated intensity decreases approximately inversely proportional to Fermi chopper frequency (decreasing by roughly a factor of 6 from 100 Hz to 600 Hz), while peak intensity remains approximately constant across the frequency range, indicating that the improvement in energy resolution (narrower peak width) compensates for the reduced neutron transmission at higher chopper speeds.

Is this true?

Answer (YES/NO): NO